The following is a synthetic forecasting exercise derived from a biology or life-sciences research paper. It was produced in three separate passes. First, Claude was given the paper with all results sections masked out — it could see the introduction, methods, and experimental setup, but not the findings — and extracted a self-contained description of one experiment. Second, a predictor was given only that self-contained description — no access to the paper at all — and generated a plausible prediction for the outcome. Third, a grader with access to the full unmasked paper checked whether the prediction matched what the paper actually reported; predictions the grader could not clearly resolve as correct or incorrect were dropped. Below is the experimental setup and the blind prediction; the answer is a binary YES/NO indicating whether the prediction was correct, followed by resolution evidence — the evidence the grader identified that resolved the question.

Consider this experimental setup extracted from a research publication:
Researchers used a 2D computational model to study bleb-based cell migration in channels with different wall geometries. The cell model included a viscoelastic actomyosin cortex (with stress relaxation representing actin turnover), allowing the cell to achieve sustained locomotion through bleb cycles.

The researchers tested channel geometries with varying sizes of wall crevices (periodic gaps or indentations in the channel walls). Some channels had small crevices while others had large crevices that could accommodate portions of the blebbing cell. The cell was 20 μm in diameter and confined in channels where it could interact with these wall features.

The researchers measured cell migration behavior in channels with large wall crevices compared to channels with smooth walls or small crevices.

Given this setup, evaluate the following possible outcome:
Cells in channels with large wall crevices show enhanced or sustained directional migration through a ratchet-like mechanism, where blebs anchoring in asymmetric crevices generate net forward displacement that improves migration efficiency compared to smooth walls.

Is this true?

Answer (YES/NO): NO